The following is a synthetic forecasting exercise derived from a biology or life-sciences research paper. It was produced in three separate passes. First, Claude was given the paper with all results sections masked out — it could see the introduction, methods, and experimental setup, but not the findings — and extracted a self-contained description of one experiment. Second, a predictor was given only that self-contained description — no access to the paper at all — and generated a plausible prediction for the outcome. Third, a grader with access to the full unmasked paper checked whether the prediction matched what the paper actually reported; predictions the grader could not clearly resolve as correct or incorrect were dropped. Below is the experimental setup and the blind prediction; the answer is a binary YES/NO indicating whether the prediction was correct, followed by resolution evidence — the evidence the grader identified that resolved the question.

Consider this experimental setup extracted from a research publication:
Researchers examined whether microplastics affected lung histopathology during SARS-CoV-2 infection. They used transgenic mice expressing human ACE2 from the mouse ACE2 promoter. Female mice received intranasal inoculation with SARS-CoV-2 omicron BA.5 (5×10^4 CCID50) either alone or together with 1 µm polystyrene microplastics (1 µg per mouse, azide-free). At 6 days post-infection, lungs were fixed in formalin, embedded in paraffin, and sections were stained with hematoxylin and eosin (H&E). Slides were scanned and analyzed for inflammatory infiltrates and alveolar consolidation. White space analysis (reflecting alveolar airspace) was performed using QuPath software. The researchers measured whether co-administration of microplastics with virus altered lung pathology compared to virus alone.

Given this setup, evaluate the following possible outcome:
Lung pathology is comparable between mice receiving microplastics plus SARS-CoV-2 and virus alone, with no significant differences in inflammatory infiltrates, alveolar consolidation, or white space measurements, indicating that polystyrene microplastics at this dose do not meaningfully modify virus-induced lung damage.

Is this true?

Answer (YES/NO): YES